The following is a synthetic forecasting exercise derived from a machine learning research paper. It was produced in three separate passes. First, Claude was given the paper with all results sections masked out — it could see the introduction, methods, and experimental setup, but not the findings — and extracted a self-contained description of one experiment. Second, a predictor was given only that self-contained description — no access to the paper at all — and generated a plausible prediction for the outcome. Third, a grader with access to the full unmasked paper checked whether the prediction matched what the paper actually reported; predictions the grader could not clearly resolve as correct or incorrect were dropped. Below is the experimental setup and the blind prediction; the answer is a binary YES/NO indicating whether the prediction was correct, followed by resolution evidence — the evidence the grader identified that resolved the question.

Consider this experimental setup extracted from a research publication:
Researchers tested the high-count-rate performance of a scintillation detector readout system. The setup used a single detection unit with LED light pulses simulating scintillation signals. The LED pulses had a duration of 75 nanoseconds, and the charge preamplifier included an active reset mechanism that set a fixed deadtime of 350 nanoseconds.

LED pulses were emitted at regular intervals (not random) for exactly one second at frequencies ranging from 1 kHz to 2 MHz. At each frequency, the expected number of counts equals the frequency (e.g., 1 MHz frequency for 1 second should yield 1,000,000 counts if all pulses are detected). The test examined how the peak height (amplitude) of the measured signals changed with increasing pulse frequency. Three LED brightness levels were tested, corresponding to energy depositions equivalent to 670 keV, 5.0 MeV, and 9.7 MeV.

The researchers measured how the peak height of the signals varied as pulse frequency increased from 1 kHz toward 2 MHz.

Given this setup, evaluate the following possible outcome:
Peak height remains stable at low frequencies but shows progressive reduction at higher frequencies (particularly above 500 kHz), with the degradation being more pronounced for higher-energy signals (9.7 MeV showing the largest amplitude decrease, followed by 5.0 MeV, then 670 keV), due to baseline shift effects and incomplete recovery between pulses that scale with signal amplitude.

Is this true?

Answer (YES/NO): NO